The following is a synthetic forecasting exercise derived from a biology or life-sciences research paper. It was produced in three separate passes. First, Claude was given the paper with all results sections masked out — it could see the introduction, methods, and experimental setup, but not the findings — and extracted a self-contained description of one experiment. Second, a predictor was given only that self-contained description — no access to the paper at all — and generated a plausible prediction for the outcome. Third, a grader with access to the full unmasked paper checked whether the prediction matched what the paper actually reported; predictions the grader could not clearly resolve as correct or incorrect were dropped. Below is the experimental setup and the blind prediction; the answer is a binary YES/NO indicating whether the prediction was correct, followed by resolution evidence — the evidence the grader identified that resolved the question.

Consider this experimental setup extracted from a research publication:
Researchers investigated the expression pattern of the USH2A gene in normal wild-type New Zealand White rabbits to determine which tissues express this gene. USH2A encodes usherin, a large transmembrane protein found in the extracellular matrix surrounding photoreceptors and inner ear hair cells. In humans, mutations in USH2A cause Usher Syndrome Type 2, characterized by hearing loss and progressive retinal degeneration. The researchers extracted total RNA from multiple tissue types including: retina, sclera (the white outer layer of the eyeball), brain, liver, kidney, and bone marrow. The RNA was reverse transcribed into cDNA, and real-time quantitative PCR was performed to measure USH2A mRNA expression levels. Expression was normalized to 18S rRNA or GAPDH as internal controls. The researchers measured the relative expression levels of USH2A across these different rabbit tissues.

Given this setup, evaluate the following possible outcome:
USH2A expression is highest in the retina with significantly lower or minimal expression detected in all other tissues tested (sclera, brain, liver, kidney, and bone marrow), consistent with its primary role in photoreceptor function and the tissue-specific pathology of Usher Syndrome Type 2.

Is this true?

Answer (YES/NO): NO